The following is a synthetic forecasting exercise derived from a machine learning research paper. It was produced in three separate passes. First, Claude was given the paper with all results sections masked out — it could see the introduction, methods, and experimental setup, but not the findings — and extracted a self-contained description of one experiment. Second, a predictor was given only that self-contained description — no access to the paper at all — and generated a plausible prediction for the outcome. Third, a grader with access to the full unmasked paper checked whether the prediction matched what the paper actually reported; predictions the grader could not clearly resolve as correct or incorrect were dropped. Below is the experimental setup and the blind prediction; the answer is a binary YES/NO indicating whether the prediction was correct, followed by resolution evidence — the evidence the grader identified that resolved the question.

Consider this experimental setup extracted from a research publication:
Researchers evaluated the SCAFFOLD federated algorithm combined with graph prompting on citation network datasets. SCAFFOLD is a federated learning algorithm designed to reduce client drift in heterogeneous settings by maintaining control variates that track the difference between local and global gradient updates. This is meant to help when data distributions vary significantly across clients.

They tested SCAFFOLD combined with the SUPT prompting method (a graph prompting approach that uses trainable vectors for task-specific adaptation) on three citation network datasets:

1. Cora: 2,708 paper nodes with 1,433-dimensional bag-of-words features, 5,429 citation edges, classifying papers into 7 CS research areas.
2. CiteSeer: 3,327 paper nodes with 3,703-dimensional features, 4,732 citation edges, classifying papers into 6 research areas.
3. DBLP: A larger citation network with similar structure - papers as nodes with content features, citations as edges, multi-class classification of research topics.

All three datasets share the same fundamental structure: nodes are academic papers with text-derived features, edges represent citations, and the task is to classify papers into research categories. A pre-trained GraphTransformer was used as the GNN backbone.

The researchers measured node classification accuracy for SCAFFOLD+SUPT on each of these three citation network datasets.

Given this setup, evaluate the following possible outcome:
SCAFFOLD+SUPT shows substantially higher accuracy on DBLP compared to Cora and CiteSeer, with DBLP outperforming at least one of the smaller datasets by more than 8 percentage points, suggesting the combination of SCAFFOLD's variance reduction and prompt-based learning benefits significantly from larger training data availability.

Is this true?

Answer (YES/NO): NO